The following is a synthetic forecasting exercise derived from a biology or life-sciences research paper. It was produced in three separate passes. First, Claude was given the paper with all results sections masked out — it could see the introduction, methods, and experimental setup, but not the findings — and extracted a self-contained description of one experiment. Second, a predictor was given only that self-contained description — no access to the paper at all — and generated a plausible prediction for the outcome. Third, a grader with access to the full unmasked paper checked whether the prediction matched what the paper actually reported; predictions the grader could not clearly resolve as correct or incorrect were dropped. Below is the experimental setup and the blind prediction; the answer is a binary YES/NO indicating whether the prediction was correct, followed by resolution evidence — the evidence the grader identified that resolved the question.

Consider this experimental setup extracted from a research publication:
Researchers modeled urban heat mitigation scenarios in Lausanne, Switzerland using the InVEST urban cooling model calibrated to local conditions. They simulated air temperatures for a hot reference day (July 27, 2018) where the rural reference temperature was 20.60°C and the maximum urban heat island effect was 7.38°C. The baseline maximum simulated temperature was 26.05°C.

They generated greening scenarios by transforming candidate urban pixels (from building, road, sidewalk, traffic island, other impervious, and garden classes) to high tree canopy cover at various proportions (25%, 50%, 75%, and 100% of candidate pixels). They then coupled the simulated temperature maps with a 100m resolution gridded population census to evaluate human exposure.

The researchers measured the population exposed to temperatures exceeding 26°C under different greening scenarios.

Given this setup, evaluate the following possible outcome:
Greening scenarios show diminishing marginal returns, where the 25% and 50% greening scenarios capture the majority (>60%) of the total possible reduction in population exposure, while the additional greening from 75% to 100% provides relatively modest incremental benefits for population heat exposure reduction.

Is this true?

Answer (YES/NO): YES